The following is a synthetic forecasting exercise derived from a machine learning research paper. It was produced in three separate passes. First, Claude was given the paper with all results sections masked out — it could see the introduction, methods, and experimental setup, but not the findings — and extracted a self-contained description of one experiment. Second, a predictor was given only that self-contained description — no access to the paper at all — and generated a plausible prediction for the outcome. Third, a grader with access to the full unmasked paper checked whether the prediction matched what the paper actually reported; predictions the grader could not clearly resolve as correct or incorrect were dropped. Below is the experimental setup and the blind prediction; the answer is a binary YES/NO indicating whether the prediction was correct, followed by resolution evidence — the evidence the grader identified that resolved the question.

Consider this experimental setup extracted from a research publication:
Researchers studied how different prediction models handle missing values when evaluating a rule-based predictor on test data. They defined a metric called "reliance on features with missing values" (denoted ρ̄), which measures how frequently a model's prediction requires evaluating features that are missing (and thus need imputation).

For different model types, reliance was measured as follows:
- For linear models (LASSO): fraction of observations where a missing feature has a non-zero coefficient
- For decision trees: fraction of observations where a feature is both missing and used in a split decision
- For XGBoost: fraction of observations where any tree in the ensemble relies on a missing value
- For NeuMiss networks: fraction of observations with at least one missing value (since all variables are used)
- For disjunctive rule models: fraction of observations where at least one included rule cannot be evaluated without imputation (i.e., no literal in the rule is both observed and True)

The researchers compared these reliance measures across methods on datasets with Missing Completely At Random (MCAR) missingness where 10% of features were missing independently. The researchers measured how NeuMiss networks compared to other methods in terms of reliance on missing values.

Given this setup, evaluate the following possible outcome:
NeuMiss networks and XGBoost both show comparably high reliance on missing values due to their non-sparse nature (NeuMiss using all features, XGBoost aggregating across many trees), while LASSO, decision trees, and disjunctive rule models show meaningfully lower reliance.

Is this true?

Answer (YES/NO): NO